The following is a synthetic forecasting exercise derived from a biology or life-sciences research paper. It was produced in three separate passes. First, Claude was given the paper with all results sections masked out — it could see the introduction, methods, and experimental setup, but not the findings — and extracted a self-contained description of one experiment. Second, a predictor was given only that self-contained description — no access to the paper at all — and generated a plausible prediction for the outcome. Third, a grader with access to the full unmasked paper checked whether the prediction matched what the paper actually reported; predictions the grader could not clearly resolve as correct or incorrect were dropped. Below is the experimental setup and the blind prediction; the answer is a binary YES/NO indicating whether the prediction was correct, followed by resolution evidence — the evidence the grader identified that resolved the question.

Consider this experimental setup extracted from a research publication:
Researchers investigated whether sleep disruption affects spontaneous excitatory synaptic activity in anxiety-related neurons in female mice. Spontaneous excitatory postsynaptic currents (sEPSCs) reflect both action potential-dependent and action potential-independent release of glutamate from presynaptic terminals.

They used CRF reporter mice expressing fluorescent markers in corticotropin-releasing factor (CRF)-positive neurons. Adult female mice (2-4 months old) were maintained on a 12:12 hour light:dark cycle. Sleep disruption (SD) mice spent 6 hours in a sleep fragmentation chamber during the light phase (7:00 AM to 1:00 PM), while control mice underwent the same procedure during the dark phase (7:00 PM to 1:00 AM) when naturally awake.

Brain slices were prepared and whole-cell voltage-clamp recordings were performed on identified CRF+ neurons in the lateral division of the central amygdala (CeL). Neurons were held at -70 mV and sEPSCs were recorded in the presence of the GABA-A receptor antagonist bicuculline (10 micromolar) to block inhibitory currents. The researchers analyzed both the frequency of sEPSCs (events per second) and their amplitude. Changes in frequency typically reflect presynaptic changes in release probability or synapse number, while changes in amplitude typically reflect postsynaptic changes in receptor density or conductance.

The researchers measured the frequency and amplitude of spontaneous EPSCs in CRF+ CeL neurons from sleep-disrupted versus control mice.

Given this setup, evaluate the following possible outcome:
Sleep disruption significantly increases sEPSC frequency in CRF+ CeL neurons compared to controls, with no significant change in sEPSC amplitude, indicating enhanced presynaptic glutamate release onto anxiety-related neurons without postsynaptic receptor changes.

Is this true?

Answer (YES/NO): NO